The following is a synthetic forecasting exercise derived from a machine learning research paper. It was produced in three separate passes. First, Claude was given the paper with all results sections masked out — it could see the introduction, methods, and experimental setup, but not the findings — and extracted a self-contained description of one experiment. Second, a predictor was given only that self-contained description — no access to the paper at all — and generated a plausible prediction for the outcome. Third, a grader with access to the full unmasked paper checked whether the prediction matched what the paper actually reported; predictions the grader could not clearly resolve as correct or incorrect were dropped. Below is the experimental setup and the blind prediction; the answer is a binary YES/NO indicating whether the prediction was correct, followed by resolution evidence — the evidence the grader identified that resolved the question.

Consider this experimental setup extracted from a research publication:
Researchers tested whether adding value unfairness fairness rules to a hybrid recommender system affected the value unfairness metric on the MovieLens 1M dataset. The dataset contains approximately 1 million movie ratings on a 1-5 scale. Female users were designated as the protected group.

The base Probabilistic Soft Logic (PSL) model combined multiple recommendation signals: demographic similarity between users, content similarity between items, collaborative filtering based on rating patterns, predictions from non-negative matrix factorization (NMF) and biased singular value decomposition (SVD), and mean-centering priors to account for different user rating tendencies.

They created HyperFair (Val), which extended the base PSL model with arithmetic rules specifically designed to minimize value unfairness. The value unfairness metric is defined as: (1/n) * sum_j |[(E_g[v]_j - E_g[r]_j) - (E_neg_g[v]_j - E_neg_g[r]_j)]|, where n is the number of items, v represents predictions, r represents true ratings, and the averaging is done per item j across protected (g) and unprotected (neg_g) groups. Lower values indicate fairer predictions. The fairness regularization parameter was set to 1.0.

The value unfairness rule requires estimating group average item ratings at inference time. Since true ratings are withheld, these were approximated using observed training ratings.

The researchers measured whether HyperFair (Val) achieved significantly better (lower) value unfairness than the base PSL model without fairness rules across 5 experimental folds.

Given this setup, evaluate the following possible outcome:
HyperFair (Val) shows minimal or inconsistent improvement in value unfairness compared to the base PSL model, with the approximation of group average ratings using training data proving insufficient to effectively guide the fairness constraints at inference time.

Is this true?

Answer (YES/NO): YES